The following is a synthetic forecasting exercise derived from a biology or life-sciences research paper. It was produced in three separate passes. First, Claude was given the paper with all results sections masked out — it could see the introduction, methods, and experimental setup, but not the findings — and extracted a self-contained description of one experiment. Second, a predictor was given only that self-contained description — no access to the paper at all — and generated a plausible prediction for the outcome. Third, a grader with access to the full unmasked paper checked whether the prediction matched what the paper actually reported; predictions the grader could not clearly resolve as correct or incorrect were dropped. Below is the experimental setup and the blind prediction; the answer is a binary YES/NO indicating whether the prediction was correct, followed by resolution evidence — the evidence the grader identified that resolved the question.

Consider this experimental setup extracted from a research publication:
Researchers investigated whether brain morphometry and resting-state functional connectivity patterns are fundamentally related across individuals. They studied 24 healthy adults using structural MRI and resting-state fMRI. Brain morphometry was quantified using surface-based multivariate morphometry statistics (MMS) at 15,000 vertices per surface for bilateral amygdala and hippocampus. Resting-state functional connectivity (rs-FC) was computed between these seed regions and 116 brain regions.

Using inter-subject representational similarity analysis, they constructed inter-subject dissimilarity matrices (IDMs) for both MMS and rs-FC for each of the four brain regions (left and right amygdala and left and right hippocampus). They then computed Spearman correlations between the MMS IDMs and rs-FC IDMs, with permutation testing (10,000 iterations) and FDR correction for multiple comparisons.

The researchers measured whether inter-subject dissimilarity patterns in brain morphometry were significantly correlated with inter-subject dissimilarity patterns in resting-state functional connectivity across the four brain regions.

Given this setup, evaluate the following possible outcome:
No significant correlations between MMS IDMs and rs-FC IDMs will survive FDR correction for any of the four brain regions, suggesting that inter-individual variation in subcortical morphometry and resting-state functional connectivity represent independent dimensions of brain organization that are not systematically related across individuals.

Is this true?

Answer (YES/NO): NO